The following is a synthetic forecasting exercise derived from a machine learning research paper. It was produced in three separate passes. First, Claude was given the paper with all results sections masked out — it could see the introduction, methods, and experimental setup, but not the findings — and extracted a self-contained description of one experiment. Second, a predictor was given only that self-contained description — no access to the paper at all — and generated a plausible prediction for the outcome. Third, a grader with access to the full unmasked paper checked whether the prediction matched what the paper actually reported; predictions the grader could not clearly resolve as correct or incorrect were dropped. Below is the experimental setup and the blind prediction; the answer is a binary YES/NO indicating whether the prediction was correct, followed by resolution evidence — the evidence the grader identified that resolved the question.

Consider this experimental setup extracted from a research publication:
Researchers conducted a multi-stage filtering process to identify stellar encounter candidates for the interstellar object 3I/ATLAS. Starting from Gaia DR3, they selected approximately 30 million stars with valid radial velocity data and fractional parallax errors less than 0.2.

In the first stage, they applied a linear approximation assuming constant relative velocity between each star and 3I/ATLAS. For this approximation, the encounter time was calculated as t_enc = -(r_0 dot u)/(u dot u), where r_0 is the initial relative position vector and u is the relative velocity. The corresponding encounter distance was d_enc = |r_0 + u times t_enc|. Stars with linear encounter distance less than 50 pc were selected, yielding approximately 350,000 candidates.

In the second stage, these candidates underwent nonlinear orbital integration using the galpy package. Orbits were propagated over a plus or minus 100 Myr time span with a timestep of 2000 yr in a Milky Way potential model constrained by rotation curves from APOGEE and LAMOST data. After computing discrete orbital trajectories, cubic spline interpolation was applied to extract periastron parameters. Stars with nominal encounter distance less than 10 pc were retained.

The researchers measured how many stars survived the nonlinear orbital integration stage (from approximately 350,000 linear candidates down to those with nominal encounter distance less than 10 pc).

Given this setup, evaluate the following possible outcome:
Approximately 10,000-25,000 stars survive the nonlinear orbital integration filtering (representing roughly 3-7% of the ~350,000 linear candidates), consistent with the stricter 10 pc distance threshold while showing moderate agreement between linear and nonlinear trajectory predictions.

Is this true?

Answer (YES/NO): NO